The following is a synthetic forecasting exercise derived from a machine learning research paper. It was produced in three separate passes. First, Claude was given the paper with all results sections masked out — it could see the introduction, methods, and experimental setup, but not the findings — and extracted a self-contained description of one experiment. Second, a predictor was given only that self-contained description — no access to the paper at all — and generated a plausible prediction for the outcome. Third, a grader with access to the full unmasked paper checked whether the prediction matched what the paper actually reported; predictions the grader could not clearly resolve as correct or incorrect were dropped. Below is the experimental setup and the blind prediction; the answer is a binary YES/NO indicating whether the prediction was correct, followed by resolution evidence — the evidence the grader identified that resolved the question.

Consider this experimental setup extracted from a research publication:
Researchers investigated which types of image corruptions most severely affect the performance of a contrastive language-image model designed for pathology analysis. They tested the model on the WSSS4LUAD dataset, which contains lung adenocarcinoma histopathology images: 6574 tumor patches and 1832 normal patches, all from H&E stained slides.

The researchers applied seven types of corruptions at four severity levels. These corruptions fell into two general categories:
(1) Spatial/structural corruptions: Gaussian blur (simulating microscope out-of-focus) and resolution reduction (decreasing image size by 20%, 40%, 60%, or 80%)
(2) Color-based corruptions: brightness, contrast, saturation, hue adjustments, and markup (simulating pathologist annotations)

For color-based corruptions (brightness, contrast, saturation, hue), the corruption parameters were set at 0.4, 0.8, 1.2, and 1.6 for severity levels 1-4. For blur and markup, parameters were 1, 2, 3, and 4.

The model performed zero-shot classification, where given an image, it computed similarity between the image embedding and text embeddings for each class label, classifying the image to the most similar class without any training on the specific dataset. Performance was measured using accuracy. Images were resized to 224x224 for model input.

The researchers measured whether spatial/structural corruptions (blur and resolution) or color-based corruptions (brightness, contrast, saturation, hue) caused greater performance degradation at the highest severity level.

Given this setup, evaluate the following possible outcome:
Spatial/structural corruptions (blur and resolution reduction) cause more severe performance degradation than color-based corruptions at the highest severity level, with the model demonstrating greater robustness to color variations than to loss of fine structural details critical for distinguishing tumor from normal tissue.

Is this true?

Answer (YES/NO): YES